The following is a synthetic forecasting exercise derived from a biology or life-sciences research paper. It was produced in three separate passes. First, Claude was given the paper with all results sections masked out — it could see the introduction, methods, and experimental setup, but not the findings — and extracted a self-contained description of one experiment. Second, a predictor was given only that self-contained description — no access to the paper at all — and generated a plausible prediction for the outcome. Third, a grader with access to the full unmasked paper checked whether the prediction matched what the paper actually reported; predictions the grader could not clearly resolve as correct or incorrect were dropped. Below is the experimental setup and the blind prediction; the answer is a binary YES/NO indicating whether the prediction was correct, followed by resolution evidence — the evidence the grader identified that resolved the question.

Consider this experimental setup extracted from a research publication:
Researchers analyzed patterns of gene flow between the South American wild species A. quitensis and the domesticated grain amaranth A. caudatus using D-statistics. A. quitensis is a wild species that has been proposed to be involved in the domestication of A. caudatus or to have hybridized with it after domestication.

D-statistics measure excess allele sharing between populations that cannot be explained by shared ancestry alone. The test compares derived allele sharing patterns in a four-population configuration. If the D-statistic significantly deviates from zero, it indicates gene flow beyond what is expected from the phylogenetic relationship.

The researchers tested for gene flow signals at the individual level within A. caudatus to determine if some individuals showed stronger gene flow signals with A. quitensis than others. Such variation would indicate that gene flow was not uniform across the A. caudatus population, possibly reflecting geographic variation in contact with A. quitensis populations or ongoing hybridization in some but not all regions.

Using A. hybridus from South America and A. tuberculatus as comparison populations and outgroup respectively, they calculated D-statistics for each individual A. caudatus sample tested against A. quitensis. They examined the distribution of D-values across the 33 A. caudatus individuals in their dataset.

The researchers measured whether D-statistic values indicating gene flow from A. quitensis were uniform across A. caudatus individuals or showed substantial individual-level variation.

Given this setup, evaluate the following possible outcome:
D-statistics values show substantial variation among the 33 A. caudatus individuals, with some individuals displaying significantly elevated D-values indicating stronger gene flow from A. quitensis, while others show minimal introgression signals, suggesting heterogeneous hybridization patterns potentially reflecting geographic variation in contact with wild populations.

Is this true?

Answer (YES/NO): YES